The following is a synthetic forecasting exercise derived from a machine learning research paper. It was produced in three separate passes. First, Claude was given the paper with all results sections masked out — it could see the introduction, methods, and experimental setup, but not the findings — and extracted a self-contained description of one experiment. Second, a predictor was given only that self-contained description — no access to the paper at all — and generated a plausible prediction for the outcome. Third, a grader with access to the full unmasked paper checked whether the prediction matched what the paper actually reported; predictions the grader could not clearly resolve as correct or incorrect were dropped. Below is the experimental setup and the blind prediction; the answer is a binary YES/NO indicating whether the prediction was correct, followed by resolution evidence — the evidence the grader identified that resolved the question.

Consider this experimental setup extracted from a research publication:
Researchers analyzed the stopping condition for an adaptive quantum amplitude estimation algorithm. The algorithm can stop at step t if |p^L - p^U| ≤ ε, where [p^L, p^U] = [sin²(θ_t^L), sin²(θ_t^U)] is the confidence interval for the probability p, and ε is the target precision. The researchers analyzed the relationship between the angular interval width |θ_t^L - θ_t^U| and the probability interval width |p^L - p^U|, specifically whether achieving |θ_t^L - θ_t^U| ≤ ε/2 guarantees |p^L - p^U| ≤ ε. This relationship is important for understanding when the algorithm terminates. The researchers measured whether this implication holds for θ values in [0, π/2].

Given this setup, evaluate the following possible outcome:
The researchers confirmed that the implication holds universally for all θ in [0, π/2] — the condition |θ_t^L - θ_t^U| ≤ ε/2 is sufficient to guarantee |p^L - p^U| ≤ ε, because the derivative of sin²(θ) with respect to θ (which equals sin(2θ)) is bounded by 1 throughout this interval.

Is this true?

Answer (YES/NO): NO